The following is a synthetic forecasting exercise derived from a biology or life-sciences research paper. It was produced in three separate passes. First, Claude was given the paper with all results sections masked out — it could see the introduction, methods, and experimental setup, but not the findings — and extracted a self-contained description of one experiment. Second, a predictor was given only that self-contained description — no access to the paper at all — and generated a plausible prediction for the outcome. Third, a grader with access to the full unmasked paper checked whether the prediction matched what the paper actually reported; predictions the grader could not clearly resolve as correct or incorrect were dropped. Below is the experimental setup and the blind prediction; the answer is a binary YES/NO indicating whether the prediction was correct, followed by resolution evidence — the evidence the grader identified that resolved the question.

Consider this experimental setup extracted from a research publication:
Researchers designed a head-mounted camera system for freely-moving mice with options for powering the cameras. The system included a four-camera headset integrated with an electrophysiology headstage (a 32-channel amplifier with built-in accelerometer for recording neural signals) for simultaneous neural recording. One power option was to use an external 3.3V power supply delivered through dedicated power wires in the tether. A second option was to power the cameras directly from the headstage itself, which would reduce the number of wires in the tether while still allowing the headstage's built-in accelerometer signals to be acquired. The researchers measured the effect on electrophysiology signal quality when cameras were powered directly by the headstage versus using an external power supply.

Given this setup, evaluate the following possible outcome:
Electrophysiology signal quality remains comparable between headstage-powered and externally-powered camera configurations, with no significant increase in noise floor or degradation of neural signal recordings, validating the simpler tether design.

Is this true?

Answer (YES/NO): NO